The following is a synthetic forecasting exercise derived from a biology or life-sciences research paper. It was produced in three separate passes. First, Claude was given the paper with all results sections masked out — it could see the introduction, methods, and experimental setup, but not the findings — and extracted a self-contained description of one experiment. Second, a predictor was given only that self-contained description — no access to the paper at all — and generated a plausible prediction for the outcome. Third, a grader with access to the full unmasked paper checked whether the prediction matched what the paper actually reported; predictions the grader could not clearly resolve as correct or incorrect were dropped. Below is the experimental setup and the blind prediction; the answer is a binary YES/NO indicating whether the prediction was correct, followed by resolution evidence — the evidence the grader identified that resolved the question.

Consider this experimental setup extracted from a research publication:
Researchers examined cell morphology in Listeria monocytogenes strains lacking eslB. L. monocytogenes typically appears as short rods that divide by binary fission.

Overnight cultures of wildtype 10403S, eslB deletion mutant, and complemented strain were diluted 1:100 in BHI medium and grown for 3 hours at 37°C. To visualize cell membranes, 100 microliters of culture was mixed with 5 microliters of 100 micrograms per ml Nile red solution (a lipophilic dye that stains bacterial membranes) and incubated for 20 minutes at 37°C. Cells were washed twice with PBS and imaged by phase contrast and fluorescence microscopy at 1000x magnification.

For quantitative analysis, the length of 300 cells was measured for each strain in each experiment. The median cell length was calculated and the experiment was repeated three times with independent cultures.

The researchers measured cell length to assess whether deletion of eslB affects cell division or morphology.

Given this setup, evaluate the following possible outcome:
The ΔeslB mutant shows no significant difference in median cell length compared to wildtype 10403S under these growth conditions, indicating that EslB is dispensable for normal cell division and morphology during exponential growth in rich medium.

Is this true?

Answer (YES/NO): NO